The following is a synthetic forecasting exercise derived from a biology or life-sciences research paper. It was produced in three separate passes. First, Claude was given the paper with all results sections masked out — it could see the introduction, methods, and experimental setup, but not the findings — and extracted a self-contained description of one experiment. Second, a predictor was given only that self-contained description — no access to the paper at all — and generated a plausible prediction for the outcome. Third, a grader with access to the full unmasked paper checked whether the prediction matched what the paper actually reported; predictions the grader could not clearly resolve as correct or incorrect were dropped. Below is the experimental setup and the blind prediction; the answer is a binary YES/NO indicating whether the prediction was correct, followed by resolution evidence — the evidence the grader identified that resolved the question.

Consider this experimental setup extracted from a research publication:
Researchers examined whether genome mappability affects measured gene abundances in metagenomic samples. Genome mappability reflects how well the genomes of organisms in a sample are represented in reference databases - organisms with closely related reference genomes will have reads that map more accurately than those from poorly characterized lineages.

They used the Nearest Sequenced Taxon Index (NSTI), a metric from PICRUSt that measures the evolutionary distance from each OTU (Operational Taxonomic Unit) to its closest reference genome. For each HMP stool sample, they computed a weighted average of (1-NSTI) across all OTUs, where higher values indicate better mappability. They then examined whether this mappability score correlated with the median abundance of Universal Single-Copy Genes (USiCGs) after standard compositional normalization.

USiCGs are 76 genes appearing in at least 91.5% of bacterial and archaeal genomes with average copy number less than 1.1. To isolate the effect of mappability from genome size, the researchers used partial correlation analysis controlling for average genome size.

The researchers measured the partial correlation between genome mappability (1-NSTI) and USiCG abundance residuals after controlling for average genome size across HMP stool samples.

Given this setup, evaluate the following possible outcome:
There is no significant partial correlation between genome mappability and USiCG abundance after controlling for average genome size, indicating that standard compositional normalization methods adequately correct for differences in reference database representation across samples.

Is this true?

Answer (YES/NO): NO